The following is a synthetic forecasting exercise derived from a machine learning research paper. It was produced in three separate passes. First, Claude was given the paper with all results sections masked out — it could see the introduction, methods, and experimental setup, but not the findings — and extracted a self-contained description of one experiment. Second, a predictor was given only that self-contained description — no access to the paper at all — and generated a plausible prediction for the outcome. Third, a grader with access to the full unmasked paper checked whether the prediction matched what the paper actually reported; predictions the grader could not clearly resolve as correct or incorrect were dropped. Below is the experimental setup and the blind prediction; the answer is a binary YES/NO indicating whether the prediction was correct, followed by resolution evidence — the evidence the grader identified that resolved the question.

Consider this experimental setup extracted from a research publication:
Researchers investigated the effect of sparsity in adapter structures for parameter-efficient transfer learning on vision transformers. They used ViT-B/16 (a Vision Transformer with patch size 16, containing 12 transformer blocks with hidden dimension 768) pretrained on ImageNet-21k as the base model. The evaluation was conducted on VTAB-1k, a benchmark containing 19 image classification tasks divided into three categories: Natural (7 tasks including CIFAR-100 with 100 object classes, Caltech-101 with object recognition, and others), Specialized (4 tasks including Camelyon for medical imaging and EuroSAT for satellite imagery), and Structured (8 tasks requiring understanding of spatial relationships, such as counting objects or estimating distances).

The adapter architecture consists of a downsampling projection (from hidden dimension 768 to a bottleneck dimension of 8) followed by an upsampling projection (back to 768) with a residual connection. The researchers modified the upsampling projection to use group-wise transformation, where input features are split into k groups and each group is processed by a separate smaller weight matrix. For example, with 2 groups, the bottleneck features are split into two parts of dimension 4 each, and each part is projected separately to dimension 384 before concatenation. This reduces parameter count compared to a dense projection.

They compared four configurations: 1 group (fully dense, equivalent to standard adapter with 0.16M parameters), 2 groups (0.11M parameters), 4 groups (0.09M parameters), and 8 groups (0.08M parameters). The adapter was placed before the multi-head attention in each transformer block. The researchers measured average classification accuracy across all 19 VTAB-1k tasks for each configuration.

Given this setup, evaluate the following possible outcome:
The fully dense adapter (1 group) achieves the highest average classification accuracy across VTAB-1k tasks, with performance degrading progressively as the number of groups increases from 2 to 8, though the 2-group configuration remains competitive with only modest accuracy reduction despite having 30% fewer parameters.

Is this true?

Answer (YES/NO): NO